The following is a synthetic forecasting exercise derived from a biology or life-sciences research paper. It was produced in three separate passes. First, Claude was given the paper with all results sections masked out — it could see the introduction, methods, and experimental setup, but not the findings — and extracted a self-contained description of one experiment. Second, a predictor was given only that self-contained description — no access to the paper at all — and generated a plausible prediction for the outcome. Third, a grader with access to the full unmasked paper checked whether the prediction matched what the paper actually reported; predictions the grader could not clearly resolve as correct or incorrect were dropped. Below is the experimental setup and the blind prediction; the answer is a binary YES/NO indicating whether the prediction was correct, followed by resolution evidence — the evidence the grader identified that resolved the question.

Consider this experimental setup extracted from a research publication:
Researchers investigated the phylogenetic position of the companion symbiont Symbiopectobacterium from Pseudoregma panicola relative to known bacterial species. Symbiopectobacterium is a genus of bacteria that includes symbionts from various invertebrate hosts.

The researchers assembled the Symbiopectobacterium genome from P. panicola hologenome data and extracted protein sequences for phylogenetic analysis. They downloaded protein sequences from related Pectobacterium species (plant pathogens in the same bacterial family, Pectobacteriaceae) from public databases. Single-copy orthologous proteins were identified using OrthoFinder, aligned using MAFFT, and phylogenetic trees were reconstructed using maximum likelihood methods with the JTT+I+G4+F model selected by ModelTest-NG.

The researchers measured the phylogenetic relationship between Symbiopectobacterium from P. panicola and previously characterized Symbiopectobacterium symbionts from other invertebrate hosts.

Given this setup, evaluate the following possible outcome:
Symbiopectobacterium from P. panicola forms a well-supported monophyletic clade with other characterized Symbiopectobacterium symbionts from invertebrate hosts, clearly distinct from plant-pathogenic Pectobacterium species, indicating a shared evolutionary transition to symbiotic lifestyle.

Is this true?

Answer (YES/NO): YES